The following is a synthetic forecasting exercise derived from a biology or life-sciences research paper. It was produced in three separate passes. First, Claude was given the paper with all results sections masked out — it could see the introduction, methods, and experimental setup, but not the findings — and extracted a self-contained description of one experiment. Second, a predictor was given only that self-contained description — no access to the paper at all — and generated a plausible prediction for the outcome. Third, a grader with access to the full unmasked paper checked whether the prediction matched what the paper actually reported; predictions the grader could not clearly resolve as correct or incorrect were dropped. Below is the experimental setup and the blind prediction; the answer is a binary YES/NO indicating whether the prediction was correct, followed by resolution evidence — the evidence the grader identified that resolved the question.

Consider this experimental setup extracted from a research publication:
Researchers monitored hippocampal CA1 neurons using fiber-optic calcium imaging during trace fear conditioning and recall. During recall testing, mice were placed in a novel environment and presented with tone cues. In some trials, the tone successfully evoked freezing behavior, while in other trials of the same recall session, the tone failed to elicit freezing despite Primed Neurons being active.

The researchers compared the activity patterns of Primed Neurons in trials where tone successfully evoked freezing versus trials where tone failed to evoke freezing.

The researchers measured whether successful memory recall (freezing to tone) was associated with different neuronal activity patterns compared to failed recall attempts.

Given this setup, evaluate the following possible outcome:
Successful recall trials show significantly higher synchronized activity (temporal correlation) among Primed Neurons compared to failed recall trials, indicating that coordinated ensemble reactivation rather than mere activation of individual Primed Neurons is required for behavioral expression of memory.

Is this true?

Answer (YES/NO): YES